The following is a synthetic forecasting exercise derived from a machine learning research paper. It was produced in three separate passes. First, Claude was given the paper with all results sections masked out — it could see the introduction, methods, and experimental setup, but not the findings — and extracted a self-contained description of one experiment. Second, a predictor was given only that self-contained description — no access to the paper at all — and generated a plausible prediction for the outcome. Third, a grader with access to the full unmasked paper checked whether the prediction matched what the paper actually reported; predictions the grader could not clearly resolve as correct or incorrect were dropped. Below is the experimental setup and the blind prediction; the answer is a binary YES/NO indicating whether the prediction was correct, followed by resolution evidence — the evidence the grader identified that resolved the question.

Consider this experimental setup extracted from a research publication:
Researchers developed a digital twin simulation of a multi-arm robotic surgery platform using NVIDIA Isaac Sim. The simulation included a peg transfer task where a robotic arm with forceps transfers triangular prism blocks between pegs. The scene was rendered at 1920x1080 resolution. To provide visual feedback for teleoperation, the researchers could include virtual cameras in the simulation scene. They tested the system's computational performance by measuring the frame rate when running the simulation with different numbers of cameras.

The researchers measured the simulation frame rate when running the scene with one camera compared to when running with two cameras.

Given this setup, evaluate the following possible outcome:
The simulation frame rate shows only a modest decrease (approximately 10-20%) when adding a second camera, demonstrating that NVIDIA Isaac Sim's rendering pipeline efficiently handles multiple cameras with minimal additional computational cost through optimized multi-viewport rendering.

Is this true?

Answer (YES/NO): NO